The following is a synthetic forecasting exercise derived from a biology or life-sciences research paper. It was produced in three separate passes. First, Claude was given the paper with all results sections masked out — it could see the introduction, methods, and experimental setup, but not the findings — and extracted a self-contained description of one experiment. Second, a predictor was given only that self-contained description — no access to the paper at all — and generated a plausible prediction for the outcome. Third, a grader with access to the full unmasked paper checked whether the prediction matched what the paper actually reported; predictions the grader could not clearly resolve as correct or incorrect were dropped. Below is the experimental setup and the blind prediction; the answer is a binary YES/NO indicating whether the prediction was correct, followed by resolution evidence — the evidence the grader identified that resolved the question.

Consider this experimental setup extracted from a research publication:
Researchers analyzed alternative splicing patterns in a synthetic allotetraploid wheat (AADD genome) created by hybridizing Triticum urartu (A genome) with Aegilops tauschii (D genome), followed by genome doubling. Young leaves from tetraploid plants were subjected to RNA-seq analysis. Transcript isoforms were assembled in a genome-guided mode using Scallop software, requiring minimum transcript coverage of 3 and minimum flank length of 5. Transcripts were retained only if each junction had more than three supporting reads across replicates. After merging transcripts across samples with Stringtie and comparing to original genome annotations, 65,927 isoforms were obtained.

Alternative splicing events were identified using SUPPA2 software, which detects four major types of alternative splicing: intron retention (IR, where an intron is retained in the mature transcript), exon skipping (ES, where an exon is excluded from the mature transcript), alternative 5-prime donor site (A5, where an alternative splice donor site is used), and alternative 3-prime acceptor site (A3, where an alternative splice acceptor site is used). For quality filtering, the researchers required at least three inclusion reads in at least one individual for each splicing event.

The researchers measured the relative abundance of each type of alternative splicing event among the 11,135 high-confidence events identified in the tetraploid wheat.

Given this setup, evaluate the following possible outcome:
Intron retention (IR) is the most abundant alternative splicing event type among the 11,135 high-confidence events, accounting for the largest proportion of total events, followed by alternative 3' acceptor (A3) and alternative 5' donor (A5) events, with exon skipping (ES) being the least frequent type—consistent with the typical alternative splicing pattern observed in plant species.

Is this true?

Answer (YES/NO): YES